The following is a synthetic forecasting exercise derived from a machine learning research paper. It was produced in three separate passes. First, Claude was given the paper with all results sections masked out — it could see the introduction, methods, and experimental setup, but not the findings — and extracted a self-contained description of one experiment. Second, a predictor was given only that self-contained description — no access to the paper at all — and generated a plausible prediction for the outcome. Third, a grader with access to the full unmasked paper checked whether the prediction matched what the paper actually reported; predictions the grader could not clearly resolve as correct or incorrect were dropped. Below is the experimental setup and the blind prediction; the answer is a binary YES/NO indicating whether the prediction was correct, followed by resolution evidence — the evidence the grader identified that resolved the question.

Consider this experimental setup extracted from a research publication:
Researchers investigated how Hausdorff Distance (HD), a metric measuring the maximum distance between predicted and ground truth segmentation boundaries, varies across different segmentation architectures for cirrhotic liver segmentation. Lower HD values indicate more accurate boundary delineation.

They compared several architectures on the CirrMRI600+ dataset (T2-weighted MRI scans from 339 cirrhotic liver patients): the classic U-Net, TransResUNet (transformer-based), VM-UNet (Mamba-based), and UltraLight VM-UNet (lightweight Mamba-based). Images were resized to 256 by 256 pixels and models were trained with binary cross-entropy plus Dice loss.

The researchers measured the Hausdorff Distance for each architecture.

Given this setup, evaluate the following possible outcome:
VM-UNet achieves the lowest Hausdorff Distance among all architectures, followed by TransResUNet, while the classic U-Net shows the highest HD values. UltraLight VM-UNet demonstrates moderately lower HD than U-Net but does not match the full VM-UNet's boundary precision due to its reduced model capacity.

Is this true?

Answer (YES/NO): NO